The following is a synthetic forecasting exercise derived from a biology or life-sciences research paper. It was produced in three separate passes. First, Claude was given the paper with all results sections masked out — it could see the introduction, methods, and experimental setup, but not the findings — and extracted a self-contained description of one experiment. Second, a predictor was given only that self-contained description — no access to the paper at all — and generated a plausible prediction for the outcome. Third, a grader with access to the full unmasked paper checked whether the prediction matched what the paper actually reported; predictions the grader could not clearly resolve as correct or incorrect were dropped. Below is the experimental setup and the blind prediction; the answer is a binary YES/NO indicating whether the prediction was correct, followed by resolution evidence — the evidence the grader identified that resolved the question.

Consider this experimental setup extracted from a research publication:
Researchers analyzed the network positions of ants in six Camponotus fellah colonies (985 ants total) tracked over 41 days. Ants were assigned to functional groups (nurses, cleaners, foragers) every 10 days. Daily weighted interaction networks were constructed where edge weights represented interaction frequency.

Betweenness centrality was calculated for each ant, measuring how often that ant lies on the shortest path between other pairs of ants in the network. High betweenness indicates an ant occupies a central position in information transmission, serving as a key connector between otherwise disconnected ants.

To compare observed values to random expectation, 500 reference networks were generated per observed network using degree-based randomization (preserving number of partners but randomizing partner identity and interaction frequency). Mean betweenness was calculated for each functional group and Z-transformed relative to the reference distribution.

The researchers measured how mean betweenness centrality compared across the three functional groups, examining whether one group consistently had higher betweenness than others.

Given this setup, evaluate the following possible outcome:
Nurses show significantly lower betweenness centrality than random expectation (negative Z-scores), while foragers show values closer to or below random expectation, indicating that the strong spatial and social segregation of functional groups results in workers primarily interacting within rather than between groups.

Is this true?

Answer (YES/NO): NO